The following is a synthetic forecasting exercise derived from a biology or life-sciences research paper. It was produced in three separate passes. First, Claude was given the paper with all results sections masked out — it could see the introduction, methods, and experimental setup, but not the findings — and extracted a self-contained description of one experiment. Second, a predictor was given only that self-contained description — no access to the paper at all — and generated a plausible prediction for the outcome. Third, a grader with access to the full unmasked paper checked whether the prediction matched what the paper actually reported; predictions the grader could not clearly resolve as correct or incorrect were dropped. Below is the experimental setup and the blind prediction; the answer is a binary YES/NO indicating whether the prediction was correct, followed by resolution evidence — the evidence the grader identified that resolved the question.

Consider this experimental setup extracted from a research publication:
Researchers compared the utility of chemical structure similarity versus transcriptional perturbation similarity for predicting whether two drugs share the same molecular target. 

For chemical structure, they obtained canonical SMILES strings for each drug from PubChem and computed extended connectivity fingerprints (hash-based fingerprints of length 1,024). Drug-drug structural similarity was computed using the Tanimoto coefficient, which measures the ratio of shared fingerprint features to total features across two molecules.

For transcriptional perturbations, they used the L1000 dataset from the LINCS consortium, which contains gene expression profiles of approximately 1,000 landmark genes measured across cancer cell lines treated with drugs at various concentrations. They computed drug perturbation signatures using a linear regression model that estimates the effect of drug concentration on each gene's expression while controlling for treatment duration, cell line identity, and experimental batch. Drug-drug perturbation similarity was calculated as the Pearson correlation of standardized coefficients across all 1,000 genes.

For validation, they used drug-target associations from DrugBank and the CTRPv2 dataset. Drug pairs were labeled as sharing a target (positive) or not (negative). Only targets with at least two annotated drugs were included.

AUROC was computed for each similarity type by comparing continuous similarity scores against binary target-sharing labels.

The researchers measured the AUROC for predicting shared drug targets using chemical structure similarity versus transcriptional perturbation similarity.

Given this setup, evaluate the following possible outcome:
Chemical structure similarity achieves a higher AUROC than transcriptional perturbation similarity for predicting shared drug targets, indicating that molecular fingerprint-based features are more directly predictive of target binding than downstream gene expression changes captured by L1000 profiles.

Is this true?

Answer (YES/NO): YES